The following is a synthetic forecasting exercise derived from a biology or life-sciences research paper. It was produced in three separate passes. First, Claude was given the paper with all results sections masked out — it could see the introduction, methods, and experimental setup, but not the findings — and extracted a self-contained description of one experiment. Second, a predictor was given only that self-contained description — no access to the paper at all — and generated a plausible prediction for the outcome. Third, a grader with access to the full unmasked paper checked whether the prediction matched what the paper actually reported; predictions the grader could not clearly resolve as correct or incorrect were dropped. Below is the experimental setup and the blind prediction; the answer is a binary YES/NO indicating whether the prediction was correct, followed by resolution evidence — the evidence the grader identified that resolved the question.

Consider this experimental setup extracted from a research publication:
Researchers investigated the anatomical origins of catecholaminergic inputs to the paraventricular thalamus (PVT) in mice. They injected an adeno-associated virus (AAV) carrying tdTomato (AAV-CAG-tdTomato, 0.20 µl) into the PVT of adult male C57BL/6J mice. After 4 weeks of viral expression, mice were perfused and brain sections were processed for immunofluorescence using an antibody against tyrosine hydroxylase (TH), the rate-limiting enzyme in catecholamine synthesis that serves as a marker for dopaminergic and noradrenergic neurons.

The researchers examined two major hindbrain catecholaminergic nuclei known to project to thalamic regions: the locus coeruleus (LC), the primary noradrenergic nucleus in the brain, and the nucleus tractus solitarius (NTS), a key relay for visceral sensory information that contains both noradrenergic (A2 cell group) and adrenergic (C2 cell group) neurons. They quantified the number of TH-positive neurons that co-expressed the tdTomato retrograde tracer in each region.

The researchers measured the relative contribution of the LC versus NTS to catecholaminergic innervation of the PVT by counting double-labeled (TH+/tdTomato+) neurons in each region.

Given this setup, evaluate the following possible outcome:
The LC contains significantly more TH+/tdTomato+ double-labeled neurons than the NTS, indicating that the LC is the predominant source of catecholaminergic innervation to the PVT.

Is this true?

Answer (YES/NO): NO